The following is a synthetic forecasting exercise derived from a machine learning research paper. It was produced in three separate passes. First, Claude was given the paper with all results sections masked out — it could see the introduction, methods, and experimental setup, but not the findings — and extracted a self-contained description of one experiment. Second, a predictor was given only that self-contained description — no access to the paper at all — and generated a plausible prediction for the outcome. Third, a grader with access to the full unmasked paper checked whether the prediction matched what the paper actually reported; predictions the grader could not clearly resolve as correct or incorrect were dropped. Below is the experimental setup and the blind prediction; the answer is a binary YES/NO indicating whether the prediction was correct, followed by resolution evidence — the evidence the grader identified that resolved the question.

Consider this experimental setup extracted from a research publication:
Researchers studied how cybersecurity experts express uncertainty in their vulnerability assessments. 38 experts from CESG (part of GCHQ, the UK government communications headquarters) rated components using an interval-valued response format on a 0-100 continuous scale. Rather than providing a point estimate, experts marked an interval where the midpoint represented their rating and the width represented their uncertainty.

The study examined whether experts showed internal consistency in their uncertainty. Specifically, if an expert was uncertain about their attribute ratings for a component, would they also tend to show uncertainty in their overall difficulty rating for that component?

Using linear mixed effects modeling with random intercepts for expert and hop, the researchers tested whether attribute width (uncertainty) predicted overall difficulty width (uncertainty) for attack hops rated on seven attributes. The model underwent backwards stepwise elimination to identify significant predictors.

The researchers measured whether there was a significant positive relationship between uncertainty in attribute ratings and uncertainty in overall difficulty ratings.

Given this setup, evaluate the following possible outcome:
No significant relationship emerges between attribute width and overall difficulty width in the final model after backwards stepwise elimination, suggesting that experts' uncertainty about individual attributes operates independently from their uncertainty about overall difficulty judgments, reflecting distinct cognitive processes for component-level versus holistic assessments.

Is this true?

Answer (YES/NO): NO